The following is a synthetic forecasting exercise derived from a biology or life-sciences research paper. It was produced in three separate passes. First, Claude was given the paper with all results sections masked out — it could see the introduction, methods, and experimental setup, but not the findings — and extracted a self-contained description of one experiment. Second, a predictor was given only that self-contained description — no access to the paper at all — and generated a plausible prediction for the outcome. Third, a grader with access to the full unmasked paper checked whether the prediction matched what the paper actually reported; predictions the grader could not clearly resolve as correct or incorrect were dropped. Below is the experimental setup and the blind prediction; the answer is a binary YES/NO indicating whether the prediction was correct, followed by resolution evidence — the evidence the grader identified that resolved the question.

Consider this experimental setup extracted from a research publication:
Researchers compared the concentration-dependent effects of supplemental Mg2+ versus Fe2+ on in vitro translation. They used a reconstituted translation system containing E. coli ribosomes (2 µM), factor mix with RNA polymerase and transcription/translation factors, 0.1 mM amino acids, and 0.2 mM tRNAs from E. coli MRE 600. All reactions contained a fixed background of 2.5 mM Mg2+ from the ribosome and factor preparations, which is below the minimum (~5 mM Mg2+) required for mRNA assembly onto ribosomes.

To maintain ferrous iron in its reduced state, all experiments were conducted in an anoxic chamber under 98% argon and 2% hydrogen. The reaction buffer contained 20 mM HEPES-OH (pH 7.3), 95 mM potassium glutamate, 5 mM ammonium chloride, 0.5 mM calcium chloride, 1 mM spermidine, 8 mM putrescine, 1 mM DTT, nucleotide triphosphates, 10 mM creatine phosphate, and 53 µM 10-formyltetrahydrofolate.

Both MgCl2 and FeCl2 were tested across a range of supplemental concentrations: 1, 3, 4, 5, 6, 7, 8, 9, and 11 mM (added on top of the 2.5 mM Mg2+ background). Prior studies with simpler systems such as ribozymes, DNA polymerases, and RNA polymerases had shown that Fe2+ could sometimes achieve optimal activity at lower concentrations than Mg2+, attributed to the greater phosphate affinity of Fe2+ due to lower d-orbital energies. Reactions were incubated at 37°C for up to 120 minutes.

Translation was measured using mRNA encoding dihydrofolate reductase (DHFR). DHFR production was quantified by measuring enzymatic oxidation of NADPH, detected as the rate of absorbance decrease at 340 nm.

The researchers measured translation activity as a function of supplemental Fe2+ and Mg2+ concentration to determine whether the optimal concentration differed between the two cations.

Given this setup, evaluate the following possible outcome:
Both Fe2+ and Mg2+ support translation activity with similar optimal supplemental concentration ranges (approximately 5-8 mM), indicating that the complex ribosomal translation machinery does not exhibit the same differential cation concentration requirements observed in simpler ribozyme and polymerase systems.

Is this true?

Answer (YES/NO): YES